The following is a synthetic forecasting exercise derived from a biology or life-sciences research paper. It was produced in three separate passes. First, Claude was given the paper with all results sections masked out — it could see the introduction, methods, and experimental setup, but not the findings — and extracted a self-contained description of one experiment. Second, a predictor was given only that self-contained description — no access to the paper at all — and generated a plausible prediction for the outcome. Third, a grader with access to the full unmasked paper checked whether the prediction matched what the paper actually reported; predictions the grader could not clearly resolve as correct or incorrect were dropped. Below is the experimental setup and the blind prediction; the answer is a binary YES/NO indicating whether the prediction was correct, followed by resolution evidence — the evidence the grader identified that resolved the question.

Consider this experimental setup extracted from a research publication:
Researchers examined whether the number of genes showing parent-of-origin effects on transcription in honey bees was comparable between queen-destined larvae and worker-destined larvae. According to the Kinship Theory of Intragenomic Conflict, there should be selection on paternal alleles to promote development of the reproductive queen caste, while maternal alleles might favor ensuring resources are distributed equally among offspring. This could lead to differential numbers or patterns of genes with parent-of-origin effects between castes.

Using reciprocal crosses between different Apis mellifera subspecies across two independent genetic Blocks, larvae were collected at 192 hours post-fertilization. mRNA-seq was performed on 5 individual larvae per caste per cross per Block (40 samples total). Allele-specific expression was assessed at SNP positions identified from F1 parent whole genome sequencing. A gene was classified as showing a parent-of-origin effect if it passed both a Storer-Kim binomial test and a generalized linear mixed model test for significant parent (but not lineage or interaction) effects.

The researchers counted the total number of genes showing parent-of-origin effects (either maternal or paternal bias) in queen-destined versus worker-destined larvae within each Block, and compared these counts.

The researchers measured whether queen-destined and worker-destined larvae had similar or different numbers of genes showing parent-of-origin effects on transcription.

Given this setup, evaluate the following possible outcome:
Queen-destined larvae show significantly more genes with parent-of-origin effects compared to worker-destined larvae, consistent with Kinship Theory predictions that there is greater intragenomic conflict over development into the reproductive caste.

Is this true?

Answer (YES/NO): NO